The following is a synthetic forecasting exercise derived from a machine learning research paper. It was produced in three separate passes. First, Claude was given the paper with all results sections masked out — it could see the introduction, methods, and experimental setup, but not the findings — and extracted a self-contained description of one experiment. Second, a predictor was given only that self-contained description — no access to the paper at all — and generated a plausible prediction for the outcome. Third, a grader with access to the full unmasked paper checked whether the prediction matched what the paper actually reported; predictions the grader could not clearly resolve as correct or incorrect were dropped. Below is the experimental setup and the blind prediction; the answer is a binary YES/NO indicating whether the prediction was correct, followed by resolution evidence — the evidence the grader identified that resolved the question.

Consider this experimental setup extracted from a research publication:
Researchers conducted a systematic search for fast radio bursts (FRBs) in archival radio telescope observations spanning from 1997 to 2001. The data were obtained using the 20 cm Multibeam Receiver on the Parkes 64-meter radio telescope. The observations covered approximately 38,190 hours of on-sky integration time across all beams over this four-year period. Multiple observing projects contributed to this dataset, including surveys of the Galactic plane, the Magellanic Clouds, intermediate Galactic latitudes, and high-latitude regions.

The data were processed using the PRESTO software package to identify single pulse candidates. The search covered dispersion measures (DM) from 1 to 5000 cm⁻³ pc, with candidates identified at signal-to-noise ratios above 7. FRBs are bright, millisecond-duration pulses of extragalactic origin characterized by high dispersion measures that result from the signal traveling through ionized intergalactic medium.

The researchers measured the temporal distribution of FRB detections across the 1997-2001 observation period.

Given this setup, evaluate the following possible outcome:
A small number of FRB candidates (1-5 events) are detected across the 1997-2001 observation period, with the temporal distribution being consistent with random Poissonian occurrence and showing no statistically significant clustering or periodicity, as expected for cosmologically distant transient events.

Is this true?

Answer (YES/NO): NO